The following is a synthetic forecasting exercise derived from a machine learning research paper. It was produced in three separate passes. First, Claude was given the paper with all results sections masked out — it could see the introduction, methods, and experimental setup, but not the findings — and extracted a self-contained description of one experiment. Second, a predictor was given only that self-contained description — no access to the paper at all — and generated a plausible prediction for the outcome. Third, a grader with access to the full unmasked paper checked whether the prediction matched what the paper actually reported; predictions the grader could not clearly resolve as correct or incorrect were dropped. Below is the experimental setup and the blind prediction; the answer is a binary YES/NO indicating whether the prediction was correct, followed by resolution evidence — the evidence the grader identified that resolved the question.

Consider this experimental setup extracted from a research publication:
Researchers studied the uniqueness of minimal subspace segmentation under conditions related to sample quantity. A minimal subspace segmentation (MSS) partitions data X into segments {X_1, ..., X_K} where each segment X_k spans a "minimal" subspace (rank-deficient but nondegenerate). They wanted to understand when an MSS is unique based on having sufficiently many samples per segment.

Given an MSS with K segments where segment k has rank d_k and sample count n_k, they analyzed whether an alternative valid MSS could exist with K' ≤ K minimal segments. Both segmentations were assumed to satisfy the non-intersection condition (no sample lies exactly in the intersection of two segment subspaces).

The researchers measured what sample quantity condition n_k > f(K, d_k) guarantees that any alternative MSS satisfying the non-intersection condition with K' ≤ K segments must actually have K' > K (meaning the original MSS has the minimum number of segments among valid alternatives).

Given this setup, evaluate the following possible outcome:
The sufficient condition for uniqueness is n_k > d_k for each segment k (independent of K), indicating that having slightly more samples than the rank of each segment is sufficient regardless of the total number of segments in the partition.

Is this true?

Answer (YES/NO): NO